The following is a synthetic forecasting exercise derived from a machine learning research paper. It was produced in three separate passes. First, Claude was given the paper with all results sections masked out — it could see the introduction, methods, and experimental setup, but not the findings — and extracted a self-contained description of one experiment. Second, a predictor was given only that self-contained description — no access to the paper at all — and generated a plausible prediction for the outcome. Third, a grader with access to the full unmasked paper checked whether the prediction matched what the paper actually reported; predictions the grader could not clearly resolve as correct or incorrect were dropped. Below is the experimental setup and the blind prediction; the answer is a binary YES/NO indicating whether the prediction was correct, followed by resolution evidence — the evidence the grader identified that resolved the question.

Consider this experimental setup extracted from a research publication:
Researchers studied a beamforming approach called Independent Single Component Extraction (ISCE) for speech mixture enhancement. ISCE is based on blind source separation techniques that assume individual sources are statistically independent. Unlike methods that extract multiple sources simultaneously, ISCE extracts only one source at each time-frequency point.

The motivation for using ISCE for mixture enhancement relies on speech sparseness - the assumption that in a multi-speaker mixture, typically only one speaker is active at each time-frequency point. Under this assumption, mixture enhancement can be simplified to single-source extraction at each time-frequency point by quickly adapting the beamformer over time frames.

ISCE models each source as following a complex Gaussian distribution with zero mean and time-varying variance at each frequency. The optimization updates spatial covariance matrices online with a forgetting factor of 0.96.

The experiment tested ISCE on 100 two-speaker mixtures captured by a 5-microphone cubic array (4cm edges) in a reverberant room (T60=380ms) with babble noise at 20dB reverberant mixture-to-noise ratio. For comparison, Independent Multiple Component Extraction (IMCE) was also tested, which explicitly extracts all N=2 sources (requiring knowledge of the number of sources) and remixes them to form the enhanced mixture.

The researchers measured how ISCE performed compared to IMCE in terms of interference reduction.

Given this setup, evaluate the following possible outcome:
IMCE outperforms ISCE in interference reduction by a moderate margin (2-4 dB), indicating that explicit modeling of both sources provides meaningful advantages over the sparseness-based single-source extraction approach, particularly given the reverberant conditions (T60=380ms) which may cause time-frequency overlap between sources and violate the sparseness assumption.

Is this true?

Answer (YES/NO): NO